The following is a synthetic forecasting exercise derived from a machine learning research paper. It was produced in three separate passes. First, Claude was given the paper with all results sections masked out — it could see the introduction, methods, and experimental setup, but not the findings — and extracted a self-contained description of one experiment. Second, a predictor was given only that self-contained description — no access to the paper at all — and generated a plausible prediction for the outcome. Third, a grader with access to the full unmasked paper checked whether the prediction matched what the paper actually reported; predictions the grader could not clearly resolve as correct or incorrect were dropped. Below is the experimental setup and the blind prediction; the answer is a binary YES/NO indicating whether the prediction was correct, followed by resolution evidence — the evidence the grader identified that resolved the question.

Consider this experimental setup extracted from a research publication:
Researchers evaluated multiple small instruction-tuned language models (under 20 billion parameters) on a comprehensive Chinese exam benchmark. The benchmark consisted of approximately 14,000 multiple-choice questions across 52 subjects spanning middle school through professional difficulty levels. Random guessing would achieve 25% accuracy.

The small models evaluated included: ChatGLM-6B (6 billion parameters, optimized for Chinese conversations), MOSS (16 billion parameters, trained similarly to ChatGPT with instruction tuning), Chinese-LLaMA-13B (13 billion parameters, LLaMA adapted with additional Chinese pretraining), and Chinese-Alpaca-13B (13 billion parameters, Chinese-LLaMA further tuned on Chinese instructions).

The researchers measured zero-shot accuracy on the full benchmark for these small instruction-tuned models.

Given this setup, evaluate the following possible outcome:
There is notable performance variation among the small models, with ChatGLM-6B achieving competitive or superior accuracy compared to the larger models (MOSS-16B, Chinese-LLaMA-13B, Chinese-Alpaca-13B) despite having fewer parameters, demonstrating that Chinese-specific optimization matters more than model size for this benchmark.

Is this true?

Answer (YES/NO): NO